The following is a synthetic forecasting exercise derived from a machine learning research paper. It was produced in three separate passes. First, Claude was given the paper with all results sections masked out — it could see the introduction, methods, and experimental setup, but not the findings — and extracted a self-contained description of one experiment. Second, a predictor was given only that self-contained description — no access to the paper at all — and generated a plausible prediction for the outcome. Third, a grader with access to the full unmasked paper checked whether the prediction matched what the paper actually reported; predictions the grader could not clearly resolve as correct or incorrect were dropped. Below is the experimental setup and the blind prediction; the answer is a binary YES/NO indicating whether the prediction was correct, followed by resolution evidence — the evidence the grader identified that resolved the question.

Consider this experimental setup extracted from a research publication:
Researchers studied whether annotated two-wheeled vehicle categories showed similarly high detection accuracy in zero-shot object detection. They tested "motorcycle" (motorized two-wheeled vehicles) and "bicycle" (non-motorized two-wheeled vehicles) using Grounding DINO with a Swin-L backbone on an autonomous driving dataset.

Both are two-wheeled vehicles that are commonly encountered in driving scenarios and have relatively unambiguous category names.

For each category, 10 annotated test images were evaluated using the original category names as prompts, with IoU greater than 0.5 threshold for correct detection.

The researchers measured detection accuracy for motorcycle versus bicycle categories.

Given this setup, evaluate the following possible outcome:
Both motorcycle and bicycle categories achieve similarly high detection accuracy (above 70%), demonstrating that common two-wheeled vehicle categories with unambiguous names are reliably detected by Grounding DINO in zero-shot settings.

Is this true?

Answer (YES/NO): YES